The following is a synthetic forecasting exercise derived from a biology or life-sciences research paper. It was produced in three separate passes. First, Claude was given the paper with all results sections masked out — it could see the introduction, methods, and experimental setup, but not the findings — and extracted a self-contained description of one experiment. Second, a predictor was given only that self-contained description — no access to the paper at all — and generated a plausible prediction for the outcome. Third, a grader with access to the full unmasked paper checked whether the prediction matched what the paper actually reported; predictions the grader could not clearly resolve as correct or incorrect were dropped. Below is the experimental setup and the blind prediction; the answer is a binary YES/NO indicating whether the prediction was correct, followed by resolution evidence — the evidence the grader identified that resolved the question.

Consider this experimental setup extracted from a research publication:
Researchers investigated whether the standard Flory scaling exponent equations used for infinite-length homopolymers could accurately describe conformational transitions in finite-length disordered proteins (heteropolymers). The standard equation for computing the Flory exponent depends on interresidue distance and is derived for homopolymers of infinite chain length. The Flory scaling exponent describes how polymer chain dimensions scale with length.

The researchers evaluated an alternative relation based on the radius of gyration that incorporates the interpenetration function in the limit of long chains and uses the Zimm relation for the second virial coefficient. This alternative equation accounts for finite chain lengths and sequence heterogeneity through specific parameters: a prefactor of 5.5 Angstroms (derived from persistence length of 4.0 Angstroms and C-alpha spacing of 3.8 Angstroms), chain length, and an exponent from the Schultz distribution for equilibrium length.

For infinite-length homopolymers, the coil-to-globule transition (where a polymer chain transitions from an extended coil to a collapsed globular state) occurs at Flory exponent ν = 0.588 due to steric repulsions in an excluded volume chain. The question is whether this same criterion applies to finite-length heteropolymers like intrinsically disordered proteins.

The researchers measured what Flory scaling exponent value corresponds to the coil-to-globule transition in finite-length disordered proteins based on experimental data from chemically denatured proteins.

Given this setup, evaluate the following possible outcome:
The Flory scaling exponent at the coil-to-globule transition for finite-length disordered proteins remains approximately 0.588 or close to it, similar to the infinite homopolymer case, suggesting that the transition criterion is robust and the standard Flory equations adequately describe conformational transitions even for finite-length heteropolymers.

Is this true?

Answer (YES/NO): NO